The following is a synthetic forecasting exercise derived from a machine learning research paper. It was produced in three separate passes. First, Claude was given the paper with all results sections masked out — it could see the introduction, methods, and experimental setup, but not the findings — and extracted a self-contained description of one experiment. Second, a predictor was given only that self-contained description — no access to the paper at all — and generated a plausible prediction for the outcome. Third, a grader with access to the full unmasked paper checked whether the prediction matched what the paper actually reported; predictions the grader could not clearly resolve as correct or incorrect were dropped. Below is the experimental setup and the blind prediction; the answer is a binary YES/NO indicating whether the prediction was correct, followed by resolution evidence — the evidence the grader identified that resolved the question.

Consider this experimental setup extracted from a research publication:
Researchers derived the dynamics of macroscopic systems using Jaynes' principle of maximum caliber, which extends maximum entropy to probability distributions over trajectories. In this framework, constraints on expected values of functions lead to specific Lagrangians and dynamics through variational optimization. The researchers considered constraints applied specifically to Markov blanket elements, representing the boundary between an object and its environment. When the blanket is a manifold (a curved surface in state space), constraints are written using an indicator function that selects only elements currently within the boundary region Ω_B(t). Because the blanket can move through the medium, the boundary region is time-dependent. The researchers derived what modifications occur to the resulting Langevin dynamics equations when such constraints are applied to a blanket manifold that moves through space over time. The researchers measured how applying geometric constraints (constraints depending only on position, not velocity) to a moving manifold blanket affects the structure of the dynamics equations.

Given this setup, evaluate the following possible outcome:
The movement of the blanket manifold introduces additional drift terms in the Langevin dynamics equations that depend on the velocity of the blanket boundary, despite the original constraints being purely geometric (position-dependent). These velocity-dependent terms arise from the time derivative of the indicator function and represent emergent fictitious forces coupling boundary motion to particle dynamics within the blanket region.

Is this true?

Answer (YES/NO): YES